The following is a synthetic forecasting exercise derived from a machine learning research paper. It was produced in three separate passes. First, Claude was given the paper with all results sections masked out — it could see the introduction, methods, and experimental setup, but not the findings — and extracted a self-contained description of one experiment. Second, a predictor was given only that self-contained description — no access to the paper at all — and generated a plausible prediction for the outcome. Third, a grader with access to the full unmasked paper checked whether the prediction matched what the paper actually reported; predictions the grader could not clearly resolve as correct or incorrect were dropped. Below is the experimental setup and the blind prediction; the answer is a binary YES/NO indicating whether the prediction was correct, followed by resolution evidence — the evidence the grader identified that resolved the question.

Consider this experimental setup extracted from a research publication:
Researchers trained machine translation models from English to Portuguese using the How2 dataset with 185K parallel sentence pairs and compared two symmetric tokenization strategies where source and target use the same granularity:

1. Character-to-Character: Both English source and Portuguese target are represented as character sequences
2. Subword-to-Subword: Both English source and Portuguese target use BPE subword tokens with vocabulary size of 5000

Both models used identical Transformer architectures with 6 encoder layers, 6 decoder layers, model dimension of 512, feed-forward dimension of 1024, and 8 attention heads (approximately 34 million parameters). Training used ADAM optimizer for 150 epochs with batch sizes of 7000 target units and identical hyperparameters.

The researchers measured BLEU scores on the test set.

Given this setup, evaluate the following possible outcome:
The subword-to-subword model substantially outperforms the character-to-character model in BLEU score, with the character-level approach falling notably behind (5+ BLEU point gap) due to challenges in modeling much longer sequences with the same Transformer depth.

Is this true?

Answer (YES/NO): NO